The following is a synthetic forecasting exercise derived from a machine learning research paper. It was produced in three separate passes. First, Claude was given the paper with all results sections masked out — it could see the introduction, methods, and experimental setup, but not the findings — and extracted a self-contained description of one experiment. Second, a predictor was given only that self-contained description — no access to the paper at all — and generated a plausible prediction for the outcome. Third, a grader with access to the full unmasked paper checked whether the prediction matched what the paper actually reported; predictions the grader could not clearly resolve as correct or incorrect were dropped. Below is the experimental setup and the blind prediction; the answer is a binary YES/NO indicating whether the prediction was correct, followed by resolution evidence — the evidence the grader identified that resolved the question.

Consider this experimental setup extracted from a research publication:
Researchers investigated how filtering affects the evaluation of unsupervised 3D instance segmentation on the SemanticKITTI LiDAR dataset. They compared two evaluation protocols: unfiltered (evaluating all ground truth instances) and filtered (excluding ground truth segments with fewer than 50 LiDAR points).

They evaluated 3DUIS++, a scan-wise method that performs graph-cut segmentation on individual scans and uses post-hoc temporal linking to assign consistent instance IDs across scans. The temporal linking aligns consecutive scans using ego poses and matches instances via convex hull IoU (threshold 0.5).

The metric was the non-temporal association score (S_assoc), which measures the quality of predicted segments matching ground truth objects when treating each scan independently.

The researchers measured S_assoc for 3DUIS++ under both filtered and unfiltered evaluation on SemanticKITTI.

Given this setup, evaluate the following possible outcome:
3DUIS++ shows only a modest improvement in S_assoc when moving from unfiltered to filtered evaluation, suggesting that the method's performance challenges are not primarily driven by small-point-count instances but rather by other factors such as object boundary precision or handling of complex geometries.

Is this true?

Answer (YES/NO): NO